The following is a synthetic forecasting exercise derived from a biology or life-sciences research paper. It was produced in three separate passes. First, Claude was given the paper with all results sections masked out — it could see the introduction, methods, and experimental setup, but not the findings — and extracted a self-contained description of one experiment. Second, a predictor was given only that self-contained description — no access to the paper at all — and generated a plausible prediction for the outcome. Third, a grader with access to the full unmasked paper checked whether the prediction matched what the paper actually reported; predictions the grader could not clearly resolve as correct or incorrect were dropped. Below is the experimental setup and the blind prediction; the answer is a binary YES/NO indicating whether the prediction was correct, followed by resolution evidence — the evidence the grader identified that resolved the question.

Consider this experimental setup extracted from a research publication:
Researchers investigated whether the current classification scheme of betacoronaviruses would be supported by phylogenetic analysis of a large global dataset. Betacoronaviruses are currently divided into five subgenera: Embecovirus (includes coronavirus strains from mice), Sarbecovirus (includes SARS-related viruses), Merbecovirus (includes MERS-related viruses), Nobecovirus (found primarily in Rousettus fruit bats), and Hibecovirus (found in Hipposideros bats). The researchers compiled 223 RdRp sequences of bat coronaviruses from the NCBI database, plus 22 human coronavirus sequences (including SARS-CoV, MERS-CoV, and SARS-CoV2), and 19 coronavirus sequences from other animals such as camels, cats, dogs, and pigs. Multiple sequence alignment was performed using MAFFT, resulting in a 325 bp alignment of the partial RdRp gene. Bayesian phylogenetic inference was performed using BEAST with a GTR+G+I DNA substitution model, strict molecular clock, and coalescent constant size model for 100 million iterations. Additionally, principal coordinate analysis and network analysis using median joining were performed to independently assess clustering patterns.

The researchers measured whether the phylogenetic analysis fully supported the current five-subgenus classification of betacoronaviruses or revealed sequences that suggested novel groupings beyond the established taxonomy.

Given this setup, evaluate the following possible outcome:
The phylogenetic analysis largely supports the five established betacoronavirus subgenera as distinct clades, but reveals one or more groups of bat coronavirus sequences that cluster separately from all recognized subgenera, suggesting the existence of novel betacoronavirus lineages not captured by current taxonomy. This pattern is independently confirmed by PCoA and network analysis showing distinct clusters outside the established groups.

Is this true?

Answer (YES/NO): YES